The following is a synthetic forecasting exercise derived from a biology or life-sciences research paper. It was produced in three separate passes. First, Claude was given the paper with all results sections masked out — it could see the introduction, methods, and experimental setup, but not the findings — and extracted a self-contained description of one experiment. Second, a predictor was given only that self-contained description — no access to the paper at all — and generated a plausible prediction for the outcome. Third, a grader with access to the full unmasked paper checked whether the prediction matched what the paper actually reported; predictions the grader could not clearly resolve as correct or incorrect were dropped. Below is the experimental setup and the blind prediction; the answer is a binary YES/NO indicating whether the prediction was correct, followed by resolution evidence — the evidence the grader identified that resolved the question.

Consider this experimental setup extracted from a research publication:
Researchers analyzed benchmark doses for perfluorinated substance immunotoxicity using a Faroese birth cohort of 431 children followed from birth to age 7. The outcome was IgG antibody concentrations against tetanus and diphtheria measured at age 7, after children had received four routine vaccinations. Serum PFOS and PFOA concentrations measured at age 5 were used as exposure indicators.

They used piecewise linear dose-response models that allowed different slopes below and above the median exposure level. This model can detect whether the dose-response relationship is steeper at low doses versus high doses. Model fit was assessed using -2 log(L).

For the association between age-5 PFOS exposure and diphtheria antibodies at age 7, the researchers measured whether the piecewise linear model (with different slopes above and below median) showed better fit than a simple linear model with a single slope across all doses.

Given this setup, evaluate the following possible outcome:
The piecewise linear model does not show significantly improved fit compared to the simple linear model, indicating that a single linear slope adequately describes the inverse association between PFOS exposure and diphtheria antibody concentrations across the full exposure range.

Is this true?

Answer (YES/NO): YES